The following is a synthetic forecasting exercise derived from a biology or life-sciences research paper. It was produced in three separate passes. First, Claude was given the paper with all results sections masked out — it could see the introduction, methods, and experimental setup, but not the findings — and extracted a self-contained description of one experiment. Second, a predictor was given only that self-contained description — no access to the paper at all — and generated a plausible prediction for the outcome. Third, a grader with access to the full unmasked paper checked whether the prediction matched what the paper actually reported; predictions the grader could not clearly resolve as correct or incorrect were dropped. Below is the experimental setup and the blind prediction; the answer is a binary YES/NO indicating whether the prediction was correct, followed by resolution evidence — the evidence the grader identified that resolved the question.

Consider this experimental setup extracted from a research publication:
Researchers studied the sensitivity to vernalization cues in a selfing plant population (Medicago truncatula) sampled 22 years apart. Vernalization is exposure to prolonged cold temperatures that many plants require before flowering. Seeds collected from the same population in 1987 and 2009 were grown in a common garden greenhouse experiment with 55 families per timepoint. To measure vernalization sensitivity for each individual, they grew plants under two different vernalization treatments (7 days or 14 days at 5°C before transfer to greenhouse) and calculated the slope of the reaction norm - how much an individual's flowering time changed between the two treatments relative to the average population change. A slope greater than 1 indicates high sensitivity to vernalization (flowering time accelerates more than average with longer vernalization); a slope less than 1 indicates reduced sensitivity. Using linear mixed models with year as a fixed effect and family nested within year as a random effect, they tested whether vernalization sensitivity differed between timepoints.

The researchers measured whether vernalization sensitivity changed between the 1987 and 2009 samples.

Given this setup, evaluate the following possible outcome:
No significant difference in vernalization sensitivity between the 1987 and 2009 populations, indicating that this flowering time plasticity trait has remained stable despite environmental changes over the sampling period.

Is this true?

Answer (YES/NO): YES